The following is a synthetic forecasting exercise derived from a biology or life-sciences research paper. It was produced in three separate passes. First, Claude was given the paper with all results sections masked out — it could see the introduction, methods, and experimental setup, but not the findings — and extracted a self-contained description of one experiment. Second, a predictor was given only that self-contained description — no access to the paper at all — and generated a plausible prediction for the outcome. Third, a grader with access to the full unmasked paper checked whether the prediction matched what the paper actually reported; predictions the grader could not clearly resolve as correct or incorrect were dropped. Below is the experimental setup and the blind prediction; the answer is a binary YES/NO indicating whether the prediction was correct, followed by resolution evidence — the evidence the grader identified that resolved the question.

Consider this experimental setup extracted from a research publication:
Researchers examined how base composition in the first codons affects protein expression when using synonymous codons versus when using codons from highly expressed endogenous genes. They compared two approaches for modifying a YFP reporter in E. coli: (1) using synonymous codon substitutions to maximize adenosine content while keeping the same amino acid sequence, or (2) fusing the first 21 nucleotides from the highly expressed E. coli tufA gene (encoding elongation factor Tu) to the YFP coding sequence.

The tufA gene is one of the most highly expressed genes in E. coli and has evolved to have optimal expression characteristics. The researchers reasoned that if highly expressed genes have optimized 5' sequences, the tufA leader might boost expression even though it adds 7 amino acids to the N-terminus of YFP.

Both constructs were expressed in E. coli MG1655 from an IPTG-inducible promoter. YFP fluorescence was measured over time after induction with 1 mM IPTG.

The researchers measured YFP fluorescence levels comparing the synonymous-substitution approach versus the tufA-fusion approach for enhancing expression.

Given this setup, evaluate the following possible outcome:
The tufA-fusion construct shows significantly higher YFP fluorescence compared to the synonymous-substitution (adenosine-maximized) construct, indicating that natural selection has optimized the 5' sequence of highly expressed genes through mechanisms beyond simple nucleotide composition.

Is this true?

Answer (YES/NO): NO